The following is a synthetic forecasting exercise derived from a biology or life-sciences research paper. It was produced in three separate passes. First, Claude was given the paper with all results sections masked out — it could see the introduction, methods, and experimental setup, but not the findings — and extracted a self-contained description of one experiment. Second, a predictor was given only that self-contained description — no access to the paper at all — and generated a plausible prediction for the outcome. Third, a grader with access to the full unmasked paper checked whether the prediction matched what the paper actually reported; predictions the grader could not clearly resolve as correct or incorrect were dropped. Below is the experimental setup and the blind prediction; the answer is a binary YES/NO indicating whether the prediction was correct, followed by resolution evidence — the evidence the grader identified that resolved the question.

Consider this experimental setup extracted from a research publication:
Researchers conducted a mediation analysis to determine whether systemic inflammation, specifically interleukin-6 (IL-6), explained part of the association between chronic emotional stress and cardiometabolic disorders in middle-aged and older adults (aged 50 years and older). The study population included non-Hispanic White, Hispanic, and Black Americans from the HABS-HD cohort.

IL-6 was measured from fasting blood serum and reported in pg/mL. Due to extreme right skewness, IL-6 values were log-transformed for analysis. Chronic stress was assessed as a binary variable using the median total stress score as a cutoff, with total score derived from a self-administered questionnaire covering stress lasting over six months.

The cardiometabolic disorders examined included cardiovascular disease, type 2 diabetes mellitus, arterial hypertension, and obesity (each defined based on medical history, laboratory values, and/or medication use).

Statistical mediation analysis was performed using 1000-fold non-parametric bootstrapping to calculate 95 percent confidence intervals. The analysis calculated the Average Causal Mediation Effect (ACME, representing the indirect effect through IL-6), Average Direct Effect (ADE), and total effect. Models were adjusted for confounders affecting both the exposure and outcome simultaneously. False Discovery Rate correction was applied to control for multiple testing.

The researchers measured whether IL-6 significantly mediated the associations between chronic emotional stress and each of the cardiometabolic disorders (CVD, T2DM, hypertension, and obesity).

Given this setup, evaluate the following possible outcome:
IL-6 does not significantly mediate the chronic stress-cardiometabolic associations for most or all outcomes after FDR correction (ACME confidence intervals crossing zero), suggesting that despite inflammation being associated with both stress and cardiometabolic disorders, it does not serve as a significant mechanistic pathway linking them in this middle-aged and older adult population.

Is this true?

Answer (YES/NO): NO